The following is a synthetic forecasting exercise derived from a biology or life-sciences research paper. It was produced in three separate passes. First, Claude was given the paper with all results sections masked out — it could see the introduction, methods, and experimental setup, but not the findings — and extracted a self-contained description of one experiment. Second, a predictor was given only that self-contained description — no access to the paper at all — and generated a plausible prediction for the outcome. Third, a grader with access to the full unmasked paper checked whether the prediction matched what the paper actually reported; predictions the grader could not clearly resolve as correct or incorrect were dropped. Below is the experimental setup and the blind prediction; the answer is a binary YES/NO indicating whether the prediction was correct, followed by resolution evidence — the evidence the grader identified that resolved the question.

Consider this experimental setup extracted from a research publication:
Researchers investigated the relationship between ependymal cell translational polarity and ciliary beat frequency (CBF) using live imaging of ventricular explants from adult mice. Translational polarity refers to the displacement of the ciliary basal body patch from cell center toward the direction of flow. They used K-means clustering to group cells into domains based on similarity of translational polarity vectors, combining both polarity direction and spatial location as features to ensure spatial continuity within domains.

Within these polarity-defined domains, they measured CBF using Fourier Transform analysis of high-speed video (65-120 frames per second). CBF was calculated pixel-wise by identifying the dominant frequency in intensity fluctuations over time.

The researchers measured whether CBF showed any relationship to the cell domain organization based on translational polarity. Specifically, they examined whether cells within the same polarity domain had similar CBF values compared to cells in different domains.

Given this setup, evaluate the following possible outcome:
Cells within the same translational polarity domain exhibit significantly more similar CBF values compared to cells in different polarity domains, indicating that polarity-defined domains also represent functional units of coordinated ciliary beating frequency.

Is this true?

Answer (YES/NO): NO